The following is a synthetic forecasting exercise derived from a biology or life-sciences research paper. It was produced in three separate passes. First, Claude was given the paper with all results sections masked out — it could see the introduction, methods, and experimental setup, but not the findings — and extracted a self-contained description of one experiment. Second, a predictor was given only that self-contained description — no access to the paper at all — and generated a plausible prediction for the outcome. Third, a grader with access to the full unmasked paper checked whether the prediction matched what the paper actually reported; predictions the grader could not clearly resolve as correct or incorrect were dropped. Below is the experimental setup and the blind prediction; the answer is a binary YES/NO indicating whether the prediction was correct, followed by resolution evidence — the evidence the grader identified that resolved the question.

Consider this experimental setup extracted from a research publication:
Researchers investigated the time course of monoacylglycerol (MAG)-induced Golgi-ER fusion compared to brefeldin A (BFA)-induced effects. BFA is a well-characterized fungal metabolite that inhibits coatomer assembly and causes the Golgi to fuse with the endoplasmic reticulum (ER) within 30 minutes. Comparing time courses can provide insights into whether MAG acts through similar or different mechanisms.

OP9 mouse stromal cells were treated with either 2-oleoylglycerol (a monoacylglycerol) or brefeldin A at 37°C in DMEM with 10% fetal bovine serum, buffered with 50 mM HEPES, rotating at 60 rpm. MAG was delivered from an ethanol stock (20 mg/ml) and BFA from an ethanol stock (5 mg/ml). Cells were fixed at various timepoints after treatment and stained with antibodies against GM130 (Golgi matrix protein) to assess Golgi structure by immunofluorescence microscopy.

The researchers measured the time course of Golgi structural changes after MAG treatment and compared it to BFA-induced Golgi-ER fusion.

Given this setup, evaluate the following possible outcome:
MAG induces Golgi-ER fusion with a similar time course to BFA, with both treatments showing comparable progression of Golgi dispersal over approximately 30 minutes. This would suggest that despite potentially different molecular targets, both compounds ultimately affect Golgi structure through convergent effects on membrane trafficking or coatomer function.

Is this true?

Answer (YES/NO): YES